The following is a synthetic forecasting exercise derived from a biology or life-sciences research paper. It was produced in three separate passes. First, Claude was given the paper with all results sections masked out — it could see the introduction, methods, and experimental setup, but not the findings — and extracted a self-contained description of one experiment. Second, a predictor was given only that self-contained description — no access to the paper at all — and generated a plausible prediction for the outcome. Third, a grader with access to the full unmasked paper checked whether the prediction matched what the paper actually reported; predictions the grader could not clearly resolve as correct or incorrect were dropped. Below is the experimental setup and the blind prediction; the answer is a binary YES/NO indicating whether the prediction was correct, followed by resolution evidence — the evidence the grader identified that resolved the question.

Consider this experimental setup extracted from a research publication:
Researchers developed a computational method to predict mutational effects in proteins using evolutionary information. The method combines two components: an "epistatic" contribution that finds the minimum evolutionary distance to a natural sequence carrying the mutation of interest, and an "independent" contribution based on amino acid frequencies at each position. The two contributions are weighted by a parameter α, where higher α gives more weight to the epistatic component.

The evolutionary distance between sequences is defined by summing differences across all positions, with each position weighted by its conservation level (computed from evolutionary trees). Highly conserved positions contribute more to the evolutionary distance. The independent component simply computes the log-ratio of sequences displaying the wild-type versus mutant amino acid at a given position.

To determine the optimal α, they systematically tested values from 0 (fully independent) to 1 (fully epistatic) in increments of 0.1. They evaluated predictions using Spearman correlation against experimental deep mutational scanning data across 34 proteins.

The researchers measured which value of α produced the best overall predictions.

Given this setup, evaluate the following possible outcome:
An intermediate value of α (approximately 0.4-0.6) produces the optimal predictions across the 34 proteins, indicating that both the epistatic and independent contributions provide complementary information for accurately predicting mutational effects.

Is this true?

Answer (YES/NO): YES